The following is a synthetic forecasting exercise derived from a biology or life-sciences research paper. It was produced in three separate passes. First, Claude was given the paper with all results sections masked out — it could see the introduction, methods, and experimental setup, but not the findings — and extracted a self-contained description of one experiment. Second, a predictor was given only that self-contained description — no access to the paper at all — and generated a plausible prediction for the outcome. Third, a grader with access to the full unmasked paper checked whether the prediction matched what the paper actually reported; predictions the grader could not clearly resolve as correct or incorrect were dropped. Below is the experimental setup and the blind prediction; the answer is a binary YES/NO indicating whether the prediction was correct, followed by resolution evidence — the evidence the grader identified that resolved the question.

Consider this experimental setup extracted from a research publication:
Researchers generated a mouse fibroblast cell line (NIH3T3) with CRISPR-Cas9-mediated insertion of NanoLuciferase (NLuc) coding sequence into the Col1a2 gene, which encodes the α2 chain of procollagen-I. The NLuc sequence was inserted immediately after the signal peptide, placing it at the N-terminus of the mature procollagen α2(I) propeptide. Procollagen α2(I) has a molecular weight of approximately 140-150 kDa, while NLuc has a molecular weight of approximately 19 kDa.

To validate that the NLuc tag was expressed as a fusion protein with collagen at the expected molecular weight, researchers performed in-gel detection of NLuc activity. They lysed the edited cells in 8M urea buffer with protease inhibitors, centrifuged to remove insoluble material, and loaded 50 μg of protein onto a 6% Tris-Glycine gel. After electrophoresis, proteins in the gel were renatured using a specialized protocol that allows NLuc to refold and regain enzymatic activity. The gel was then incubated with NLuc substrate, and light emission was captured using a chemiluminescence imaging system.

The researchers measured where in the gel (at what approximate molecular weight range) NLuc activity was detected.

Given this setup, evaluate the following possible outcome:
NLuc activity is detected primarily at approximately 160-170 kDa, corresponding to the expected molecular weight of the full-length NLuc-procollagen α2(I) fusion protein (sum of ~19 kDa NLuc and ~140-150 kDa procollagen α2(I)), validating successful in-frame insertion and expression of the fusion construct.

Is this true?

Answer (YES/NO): NO